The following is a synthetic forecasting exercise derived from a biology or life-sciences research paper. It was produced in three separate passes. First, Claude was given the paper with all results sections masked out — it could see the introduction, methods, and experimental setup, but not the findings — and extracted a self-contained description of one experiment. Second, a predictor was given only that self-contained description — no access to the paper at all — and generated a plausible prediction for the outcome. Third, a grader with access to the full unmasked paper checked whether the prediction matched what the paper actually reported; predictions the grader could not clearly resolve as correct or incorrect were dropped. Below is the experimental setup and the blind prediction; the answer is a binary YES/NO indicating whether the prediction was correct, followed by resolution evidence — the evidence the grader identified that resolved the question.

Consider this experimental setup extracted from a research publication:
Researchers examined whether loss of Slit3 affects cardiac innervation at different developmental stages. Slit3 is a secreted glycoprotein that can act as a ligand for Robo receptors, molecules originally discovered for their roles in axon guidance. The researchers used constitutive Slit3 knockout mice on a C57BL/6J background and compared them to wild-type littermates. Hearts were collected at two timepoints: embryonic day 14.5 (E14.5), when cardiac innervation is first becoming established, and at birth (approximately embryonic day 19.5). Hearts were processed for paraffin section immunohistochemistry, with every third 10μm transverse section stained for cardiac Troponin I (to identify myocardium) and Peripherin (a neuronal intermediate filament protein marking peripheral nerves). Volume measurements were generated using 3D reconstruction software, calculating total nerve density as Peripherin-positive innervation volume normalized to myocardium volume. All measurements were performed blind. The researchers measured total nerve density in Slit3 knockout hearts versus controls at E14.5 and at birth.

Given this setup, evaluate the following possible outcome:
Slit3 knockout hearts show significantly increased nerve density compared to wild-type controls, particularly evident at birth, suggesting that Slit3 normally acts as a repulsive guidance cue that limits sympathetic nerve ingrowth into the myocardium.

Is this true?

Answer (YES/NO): NO